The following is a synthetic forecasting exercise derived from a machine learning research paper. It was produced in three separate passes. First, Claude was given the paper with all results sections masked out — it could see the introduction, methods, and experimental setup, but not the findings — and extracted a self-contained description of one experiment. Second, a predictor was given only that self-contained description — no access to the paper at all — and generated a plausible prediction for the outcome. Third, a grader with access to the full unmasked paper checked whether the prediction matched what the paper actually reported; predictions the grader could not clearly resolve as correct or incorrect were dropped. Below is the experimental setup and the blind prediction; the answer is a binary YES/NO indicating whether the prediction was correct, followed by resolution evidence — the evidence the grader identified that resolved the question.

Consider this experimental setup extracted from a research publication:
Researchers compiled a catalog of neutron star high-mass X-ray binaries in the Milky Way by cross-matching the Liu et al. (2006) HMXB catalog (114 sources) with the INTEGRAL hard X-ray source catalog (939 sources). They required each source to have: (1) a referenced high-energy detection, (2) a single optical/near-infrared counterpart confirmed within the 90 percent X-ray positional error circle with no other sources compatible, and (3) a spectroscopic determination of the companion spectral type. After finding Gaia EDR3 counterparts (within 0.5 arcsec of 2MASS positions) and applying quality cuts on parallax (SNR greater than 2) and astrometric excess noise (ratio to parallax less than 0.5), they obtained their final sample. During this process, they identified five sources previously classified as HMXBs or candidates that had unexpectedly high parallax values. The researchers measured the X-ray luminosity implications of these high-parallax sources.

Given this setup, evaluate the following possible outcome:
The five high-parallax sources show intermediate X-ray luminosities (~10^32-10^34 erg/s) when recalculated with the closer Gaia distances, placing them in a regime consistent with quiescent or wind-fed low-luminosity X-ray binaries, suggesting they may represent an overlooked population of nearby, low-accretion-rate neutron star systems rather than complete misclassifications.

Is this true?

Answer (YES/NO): NO